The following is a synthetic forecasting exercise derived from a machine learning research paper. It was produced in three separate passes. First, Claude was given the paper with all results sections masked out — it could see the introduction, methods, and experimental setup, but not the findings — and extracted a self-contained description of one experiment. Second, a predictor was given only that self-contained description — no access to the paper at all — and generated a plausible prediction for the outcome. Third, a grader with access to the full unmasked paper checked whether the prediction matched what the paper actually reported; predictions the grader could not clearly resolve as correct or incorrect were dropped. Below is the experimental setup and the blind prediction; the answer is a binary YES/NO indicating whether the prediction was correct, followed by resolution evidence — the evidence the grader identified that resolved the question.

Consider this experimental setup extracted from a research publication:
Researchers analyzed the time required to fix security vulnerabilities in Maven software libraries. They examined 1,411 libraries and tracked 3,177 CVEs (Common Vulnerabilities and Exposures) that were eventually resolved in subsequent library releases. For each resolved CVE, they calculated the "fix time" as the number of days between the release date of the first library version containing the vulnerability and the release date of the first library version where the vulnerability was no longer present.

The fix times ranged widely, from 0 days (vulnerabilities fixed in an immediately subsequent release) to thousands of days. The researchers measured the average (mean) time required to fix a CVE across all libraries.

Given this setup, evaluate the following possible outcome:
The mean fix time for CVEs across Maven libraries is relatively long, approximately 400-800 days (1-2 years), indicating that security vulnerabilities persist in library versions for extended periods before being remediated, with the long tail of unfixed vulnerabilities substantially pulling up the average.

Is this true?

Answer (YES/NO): NO